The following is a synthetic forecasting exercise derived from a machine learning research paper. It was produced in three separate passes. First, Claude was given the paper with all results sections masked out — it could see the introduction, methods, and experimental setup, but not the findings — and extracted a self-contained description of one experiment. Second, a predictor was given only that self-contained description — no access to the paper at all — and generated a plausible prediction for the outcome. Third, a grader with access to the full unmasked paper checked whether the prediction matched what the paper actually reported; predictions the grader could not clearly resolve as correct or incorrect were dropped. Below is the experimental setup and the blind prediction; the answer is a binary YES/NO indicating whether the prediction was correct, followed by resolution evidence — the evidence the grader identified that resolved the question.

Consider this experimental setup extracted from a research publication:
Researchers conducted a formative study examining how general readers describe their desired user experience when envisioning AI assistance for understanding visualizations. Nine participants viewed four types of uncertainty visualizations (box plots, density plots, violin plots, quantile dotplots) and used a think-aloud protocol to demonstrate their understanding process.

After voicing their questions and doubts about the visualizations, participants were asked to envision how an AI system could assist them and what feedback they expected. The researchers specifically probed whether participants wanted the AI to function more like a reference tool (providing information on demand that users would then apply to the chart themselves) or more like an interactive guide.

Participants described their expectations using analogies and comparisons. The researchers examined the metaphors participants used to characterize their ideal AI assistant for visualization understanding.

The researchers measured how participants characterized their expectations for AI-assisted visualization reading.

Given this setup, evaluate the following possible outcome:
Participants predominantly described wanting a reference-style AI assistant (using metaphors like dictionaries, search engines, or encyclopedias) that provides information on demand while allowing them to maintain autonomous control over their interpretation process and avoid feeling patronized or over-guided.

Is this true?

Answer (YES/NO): NO